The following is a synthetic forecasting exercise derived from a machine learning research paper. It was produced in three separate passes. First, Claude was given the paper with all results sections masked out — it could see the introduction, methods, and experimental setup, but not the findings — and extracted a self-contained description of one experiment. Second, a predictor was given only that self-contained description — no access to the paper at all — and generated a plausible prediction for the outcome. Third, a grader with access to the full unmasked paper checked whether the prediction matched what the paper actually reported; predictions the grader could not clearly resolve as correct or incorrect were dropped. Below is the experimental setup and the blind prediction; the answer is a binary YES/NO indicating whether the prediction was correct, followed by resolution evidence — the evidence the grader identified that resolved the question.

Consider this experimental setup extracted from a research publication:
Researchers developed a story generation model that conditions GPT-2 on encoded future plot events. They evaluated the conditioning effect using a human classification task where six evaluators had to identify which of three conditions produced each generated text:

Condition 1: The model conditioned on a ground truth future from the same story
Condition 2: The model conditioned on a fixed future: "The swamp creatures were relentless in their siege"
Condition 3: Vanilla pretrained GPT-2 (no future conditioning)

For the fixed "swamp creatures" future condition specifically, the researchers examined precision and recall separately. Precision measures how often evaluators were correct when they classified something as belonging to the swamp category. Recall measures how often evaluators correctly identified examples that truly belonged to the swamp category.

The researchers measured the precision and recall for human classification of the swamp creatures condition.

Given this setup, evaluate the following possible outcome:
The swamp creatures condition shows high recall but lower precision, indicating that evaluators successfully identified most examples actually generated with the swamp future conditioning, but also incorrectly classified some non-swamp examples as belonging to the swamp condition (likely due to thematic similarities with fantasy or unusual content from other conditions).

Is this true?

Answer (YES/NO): NO